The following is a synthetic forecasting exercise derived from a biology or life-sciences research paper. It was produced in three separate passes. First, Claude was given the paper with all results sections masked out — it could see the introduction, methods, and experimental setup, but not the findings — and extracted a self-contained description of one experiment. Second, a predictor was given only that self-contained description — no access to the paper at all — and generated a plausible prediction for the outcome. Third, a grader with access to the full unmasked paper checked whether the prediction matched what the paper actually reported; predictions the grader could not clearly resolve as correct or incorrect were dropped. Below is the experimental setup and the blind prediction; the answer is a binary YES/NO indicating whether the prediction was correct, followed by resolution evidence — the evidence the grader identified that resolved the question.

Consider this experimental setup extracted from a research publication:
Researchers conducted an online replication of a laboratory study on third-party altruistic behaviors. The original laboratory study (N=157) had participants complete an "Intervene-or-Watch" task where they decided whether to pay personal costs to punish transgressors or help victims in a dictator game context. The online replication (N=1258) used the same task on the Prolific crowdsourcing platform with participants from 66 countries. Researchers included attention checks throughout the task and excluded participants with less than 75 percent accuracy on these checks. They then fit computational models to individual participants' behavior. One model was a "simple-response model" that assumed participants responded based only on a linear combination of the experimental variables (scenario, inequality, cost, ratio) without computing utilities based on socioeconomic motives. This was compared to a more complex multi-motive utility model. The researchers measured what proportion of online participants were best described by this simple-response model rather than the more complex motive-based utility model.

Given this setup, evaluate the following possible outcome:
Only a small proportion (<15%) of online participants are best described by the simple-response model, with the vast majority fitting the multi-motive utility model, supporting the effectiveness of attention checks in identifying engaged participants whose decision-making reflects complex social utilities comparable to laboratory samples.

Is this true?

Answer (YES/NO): NO